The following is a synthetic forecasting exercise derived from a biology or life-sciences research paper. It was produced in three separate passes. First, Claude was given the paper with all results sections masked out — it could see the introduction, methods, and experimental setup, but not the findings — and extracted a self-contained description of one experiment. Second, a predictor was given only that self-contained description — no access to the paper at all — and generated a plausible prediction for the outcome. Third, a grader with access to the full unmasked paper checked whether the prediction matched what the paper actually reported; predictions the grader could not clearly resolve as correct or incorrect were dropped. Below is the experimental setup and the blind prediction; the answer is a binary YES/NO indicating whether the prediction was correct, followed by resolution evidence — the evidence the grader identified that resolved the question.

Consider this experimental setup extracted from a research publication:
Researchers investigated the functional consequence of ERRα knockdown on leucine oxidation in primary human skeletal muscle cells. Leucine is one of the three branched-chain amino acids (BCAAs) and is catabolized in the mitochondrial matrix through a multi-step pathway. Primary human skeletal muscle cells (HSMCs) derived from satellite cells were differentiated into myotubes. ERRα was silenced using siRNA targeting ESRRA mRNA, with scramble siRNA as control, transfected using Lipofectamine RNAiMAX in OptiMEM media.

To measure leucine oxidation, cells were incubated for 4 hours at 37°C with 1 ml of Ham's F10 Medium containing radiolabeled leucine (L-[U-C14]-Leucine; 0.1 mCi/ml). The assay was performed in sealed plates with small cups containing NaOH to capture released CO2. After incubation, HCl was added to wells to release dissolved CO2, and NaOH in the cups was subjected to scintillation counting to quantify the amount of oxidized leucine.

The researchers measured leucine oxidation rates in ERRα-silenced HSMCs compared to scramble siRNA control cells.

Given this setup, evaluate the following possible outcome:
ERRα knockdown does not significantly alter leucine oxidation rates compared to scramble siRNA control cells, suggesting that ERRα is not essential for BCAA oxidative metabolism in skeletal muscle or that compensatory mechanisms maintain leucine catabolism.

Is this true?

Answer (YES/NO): NO